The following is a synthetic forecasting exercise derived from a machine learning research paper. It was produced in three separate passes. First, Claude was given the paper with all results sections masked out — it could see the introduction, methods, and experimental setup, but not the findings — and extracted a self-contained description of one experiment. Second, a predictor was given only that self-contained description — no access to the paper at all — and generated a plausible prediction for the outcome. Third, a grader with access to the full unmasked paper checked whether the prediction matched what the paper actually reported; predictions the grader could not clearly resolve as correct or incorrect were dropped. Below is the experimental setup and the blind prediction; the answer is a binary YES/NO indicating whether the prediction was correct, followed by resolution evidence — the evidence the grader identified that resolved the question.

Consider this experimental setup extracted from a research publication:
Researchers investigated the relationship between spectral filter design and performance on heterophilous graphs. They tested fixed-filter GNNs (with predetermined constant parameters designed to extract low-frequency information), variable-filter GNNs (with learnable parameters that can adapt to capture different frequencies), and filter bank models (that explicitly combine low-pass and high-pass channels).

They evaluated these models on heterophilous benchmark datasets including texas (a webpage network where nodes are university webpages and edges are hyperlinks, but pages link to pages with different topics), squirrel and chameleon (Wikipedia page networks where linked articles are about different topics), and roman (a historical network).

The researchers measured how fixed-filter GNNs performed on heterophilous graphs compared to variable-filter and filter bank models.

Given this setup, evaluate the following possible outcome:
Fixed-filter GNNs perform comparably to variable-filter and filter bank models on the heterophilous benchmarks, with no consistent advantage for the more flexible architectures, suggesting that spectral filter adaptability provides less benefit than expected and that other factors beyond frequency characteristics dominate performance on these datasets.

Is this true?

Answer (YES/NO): NO